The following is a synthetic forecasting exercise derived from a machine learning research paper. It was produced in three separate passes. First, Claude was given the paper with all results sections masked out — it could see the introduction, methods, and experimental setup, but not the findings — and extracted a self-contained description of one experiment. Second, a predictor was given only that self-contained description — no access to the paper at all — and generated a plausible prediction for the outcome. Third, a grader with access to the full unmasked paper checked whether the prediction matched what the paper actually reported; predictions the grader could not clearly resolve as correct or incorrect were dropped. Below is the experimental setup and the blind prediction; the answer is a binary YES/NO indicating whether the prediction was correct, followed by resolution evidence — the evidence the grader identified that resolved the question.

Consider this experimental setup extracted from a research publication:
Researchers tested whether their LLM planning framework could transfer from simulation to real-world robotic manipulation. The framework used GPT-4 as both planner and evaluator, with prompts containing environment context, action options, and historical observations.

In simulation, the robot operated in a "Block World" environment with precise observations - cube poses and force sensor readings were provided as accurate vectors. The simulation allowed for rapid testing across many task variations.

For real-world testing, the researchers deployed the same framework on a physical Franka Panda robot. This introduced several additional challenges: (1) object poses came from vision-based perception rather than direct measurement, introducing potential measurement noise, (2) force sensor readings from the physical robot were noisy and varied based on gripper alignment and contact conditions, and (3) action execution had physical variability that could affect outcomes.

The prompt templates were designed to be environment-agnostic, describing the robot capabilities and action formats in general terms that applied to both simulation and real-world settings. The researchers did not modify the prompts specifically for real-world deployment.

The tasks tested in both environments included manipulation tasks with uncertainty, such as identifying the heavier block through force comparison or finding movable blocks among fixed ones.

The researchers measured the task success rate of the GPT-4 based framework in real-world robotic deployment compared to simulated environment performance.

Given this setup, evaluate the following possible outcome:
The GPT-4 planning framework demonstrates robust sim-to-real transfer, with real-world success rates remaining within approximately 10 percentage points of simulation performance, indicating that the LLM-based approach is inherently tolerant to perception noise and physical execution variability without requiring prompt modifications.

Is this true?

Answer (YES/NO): NO